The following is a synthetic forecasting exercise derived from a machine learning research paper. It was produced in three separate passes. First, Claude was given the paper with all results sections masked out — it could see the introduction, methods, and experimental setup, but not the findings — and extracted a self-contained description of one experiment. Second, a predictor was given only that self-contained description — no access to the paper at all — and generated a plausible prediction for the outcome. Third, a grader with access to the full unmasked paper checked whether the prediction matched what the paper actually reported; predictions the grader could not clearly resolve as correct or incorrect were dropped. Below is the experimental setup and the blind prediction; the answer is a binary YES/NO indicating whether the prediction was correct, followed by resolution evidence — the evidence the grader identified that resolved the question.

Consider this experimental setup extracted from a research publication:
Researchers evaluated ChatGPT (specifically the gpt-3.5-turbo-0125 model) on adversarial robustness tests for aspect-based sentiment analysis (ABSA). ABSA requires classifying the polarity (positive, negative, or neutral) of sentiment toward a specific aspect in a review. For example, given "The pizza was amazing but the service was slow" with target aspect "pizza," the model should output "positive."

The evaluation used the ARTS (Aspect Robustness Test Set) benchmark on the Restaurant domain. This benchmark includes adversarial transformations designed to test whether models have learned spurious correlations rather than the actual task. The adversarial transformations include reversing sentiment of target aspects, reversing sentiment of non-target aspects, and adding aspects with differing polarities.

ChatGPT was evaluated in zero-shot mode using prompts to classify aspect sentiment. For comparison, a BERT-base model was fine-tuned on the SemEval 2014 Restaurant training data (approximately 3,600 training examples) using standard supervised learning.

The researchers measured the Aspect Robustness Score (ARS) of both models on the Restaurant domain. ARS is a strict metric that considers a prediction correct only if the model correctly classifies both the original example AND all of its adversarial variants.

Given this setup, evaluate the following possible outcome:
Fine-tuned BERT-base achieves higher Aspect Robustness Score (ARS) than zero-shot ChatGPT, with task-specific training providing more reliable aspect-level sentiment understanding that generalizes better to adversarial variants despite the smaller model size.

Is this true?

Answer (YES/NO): YES